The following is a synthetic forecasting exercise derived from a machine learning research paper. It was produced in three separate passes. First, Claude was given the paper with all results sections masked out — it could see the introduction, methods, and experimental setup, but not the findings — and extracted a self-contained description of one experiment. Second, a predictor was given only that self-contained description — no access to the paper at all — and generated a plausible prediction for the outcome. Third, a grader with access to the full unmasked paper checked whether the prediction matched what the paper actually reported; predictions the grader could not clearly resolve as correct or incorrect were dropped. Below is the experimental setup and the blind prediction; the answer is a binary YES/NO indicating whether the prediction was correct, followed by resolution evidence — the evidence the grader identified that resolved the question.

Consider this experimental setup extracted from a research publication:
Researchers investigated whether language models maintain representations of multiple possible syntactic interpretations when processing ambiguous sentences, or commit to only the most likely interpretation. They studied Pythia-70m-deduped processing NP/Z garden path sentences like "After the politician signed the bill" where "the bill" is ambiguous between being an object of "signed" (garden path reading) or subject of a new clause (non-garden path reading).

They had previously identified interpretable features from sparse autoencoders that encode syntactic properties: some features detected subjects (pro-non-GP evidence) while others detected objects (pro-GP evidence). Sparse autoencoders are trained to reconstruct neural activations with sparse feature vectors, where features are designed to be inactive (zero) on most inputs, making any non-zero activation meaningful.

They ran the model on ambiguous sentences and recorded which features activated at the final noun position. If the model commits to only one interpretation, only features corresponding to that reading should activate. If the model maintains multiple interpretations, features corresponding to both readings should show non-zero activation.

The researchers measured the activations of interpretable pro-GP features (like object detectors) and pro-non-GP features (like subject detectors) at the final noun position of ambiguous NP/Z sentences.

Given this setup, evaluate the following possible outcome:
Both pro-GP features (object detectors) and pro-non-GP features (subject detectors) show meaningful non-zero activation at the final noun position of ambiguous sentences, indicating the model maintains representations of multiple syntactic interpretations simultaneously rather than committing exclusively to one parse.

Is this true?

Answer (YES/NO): YES